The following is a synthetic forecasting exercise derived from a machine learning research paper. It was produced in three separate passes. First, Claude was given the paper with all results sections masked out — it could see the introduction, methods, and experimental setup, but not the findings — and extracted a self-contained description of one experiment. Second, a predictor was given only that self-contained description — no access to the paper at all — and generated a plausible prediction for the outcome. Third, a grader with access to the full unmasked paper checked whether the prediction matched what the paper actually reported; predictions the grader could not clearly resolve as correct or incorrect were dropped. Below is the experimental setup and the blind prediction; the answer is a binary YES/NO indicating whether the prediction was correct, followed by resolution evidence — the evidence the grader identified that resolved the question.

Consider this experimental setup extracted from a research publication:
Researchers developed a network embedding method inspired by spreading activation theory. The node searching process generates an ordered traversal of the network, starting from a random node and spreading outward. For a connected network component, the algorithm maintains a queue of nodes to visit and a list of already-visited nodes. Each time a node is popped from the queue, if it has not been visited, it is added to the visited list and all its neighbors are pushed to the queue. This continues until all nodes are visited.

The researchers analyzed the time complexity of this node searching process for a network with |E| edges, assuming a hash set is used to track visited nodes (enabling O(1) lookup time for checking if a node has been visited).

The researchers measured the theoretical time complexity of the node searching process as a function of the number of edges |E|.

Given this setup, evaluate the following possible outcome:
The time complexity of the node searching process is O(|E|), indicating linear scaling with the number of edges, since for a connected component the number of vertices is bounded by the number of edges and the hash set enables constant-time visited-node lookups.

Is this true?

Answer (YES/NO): YES